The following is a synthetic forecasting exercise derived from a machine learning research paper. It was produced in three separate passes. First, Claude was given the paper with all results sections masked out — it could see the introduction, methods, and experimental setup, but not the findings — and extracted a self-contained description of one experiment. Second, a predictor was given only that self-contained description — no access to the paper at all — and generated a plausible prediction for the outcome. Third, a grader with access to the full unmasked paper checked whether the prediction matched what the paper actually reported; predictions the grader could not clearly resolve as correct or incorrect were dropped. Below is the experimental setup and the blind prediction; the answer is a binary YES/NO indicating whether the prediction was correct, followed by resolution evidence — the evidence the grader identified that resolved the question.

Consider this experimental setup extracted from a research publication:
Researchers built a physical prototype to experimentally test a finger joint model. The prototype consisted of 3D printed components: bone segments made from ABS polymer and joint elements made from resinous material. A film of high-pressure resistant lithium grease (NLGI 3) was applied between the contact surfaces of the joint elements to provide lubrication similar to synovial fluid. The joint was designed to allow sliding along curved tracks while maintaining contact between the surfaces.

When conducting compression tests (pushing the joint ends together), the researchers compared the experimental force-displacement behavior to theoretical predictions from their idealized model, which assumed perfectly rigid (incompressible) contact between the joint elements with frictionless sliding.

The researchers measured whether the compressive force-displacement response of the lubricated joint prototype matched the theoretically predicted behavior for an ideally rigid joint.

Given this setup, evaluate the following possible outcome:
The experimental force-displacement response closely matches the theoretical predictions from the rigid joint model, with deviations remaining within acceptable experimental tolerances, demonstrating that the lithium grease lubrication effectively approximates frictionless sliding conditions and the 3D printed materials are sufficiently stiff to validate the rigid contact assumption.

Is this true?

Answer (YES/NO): NO